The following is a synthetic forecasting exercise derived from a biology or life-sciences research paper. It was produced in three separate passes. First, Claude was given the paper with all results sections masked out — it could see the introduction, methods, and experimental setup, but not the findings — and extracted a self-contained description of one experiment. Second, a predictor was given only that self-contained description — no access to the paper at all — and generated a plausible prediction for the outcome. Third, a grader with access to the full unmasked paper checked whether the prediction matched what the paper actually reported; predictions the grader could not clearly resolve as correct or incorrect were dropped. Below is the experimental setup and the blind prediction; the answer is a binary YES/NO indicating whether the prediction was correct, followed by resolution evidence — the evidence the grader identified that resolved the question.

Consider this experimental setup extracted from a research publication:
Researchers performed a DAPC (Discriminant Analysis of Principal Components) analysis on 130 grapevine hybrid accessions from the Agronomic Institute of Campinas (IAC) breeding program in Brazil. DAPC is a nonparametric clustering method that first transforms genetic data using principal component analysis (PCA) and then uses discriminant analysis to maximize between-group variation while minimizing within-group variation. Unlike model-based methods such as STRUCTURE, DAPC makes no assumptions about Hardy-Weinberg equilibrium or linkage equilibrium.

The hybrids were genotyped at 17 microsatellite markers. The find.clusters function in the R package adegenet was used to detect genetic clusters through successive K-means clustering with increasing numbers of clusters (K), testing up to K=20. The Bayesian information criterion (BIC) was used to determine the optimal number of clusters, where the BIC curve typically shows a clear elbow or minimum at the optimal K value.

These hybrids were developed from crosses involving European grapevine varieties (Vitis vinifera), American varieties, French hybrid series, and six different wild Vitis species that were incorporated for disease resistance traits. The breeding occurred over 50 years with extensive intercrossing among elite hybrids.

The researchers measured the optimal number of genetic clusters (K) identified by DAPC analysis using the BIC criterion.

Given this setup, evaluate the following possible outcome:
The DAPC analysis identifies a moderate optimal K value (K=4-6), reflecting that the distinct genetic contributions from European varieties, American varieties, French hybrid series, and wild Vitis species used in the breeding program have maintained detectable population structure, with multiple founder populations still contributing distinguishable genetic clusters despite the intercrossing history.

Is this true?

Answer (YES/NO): NO